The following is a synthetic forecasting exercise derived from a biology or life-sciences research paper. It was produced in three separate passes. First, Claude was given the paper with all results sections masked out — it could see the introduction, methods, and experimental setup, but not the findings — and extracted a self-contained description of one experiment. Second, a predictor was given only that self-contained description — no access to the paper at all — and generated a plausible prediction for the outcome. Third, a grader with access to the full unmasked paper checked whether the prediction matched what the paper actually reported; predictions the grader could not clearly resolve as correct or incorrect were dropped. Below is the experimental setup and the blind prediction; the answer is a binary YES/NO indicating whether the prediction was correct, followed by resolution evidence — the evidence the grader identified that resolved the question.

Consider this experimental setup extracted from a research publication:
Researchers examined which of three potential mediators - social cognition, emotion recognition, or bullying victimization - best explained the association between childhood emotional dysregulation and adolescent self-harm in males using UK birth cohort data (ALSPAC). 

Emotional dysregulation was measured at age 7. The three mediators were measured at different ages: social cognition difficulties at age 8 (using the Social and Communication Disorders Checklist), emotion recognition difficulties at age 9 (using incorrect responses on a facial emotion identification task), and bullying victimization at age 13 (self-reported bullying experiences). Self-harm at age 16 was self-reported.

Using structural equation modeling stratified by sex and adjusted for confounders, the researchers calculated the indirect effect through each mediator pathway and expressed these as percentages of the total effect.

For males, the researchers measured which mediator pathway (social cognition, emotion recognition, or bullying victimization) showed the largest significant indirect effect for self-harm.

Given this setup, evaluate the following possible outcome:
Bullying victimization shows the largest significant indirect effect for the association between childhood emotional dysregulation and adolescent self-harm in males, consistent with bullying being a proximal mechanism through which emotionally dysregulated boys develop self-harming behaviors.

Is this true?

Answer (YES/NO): NO